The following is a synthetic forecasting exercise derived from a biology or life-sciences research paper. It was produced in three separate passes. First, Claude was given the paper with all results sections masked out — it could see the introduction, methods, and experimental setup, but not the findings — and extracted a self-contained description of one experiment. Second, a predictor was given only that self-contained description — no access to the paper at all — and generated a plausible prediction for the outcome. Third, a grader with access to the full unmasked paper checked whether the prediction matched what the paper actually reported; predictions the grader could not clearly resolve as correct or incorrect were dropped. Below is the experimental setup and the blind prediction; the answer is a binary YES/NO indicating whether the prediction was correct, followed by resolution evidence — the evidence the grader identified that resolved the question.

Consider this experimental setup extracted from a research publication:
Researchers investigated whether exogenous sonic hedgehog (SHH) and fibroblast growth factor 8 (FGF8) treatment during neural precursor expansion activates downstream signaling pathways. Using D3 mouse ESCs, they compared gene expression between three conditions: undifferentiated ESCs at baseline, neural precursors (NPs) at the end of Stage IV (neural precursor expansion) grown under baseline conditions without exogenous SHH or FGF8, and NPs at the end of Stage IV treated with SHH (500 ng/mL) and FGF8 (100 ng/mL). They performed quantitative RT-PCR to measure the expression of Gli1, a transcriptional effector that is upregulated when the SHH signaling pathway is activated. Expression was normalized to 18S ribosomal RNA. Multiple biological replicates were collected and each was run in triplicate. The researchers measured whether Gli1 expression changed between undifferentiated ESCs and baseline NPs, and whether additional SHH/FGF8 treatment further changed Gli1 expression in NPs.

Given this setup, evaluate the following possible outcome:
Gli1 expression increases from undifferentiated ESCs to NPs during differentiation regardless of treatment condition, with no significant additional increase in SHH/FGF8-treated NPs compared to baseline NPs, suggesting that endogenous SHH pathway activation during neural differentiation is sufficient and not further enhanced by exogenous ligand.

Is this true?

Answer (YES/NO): YES